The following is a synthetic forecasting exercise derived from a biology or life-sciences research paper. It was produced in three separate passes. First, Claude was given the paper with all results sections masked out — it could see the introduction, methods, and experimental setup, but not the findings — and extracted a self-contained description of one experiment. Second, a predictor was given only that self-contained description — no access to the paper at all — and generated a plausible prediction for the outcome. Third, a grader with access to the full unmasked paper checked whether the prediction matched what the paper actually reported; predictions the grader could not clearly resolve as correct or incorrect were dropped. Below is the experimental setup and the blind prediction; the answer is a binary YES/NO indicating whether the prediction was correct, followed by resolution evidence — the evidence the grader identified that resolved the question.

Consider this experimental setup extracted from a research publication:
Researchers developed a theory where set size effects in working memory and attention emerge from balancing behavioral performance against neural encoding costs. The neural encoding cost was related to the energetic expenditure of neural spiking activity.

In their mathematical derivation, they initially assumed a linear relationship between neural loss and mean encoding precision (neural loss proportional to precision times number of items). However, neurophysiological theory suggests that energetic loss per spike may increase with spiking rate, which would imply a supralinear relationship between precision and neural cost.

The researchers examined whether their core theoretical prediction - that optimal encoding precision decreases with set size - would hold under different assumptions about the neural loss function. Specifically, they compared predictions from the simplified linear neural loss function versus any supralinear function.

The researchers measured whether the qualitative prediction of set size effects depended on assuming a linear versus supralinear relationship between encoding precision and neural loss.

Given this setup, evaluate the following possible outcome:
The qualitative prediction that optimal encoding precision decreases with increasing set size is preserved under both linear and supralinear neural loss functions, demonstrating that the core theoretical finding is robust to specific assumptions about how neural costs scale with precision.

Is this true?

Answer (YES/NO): YES